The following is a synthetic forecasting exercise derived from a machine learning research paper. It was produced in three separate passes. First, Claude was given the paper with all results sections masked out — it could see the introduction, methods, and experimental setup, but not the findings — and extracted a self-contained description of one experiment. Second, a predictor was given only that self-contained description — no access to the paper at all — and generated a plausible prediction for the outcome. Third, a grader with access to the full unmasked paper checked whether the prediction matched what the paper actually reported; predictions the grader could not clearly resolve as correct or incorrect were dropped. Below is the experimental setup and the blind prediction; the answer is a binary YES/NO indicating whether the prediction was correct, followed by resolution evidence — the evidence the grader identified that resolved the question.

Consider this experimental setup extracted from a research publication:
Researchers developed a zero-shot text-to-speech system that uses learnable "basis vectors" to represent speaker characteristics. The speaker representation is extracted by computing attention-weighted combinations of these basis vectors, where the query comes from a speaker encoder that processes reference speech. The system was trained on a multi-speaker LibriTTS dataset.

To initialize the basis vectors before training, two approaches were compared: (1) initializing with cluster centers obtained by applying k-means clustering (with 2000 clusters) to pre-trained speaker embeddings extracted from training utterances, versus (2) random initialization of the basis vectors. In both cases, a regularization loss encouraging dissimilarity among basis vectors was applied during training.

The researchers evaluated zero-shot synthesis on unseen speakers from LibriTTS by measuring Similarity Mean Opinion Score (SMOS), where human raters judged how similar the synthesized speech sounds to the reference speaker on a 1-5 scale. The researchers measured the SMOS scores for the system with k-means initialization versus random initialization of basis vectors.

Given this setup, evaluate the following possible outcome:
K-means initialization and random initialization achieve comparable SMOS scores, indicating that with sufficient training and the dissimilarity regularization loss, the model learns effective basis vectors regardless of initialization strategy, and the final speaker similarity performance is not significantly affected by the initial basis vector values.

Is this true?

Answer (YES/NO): NO